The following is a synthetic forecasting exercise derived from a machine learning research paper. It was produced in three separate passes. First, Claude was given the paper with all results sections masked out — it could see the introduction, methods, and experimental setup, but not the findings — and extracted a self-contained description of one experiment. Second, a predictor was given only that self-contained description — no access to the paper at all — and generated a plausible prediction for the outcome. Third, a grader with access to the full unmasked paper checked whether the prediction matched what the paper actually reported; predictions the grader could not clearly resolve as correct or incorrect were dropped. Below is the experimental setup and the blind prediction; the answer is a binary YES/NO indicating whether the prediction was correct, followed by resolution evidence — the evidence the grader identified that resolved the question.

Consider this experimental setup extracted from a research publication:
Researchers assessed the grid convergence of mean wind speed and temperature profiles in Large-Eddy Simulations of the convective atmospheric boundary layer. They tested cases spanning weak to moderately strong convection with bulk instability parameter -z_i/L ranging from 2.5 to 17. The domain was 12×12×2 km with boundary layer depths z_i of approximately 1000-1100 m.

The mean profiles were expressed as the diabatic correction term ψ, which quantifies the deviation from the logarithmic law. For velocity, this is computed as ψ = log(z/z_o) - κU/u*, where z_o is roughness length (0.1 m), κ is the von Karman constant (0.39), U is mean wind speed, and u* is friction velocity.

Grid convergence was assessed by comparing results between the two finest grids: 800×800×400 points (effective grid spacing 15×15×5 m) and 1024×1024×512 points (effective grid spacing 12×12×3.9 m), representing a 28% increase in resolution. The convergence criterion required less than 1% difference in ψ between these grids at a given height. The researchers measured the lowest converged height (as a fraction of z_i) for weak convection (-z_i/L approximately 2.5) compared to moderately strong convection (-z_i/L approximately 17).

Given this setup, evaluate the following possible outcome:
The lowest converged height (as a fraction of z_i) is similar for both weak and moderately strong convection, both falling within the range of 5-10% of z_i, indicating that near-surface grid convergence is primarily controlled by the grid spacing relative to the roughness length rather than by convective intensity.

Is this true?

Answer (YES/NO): NO